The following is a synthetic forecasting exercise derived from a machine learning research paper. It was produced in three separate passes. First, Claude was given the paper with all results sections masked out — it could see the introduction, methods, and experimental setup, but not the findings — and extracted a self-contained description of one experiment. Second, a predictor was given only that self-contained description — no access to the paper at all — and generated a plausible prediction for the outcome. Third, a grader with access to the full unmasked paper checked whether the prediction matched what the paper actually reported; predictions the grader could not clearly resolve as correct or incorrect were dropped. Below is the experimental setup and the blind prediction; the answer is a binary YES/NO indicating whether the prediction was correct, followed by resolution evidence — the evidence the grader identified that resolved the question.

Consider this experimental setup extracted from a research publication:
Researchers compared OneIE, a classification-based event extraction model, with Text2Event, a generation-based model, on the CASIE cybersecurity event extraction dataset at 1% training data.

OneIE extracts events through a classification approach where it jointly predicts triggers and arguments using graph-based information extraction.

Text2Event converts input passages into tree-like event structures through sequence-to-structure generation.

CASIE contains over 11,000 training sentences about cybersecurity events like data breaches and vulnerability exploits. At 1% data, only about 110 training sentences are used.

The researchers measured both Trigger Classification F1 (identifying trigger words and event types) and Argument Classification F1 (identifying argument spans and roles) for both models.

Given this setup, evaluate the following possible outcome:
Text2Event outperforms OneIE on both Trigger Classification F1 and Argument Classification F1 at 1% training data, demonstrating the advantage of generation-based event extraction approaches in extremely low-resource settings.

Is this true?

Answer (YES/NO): YES